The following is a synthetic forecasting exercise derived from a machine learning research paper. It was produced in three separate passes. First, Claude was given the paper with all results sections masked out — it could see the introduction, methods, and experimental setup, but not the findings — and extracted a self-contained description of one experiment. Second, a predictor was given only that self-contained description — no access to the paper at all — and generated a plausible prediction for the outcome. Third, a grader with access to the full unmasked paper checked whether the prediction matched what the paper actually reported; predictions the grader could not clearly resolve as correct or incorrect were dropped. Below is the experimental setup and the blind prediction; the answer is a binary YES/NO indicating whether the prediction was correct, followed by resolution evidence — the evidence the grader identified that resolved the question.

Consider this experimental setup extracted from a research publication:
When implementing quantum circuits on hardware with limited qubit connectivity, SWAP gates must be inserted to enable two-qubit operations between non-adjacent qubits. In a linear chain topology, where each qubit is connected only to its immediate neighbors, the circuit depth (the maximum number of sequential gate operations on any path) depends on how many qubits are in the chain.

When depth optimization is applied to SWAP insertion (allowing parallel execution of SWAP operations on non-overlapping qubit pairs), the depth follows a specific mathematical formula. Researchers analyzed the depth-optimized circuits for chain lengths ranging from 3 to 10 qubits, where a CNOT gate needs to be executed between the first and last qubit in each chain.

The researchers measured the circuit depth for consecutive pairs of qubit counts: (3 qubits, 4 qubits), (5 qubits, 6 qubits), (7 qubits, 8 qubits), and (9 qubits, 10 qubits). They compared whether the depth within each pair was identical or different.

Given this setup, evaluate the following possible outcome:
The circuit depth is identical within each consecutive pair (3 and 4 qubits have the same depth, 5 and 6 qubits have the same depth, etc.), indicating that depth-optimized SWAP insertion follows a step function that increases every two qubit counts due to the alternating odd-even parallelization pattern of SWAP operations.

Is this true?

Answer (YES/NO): YES